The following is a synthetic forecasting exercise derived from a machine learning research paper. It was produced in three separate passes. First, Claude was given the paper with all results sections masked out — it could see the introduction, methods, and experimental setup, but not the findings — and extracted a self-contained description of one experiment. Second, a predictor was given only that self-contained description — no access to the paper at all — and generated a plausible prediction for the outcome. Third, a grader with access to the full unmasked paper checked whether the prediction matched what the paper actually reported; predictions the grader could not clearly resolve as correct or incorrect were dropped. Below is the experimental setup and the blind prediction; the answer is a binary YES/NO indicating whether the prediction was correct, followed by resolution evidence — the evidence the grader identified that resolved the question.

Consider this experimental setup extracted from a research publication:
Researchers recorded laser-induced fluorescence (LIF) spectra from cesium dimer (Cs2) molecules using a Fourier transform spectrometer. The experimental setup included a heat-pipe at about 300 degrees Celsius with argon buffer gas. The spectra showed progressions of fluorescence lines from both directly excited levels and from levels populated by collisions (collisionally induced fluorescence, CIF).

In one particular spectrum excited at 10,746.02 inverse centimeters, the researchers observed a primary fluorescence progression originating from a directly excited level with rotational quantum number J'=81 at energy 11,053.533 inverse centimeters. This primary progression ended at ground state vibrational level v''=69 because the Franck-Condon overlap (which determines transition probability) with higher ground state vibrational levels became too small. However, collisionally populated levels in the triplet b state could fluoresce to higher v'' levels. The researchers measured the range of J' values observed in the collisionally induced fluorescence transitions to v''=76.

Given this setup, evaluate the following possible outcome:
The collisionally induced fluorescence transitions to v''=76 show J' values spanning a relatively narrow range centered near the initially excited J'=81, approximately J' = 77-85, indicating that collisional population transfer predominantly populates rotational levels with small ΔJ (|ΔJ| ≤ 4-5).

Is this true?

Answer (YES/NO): NO